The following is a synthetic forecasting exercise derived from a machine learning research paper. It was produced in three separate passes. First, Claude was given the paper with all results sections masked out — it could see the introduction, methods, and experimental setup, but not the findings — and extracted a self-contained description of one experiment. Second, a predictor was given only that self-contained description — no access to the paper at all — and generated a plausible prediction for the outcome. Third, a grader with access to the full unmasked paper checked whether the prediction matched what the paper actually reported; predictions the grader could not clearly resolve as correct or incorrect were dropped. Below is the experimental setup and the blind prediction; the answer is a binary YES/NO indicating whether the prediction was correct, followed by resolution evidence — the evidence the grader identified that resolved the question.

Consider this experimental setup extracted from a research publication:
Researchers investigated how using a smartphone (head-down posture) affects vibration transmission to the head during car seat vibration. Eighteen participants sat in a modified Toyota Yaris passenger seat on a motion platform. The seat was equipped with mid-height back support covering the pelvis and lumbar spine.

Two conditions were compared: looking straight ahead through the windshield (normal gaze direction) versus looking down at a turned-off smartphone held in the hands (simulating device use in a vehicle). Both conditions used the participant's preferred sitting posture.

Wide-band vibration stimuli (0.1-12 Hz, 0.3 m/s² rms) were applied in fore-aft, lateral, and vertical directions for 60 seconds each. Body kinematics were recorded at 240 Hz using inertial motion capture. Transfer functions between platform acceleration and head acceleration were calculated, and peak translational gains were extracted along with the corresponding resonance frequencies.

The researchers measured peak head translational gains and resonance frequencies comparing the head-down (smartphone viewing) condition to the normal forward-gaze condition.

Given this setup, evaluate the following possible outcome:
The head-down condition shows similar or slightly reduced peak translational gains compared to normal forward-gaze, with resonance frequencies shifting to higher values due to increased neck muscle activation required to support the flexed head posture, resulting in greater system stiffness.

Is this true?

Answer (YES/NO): NO